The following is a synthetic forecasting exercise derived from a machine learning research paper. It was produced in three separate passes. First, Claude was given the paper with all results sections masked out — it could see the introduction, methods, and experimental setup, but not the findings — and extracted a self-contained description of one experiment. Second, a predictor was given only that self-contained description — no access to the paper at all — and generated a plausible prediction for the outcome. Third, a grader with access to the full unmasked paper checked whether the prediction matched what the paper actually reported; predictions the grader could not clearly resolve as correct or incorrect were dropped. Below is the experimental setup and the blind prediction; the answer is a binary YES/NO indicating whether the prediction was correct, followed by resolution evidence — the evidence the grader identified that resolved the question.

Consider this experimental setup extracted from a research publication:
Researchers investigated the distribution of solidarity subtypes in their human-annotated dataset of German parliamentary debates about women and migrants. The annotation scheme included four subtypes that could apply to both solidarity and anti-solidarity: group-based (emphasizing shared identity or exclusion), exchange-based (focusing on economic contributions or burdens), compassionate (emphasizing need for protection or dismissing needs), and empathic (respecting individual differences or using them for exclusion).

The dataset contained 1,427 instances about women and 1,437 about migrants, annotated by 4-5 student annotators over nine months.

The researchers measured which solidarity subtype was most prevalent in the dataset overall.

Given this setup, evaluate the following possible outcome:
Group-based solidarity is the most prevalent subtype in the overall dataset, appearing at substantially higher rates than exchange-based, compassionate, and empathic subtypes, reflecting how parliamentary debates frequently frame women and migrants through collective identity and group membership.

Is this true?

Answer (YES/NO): NO